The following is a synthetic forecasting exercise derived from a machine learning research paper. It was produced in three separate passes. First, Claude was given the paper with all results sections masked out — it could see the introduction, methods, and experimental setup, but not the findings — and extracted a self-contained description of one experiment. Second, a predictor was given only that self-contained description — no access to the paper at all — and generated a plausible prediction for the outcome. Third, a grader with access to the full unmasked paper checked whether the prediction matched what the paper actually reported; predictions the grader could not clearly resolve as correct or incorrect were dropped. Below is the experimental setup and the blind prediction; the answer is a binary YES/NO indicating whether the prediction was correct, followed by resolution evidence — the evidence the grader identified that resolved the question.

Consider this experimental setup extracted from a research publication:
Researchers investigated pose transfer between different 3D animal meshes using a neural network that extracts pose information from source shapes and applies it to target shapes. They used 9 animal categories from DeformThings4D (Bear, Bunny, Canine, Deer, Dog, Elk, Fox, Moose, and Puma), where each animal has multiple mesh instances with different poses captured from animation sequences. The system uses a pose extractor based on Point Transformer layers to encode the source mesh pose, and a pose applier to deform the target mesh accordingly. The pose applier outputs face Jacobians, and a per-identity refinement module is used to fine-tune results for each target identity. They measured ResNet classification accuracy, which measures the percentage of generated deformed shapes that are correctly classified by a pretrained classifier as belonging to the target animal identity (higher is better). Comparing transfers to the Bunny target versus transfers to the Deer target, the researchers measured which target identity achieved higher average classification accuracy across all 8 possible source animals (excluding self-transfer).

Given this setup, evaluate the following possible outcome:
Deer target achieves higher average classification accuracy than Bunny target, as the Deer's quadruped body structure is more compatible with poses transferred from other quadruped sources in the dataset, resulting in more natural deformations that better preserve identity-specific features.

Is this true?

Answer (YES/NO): YES